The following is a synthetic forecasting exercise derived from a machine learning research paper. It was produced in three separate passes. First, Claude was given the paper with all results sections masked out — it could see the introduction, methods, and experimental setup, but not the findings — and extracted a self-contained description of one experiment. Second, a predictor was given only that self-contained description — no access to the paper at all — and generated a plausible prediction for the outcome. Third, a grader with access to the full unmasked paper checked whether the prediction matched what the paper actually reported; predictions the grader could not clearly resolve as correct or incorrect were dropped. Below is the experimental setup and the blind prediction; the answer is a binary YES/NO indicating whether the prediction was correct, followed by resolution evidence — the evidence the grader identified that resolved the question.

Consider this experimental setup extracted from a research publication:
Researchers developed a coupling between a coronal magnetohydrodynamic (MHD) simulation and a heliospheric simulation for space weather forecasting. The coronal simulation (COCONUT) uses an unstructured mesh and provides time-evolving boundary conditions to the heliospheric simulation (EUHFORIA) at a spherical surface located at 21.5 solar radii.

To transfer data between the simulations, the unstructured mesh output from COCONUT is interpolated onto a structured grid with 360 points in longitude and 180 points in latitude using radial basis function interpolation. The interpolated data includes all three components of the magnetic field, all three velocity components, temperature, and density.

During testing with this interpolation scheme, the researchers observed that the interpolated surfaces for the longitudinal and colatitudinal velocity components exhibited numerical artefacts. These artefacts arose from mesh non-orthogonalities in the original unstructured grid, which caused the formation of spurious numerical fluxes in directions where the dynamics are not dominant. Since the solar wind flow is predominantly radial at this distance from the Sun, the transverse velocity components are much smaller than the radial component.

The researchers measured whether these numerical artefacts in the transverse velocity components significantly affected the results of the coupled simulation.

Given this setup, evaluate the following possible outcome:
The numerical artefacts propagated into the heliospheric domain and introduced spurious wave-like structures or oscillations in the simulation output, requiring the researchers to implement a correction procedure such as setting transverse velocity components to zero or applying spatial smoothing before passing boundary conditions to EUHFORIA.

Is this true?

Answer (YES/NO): NO